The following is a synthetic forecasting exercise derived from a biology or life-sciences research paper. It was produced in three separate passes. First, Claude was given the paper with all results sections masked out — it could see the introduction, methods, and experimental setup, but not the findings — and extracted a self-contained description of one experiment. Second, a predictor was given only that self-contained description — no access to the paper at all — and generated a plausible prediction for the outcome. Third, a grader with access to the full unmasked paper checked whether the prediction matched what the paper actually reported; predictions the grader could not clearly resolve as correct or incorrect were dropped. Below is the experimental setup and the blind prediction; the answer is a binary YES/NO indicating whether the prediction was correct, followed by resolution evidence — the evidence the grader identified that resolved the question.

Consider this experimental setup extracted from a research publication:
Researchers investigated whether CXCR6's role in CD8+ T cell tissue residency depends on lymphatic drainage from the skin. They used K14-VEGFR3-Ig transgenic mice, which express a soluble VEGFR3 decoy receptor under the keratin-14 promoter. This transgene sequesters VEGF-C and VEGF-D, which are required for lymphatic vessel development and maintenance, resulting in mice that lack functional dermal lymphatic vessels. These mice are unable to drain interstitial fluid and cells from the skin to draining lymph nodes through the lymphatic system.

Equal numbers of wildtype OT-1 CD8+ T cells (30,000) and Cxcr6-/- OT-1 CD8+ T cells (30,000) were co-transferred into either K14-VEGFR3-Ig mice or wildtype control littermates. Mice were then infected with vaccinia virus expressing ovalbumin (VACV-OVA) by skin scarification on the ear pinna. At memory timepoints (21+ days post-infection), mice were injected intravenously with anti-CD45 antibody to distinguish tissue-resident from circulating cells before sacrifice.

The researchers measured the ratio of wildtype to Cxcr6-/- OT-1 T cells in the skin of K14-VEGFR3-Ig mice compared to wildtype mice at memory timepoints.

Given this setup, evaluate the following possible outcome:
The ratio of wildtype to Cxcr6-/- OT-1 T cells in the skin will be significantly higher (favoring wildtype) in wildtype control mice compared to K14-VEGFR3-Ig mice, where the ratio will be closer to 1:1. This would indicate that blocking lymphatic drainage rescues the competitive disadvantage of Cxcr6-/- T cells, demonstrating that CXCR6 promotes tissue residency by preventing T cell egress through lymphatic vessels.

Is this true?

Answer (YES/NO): NO